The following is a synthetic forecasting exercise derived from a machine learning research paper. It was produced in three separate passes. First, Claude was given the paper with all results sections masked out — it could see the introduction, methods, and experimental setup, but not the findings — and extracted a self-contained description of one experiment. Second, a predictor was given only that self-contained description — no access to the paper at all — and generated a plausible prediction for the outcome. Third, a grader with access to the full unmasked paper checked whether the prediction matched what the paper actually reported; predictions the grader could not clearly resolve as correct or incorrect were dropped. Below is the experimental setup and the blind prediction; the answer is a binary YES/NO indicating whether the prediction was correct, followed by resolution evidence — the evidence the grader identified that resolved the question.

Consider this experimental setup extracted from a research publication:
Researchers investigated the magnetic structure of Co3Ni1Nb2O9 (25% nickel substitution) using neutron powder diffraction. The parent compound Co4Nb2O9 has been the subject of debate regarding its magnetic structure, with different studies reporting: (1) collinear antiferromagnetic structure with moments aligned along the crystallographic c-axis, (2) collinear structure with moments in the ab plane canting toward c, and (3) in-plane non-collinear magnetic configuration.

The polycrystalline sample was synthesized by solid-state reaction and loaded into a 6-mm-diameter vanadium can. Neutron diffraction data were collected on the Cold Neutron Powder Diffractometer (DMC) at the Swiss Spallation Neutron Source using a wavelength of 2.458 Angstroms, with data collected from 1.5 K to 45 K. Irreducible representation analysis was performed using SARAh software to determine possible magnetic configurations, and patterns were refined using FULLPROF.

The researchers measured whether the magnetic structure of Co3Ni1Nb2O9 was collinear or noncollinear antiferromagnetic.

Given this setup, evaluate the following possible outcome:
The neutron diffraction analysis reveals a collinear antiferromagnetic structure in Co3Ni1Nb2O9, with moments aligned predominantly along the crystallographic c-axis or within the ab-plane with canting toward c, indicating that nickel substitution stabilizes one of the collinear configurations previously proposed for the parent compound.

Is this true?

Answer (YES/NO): NO